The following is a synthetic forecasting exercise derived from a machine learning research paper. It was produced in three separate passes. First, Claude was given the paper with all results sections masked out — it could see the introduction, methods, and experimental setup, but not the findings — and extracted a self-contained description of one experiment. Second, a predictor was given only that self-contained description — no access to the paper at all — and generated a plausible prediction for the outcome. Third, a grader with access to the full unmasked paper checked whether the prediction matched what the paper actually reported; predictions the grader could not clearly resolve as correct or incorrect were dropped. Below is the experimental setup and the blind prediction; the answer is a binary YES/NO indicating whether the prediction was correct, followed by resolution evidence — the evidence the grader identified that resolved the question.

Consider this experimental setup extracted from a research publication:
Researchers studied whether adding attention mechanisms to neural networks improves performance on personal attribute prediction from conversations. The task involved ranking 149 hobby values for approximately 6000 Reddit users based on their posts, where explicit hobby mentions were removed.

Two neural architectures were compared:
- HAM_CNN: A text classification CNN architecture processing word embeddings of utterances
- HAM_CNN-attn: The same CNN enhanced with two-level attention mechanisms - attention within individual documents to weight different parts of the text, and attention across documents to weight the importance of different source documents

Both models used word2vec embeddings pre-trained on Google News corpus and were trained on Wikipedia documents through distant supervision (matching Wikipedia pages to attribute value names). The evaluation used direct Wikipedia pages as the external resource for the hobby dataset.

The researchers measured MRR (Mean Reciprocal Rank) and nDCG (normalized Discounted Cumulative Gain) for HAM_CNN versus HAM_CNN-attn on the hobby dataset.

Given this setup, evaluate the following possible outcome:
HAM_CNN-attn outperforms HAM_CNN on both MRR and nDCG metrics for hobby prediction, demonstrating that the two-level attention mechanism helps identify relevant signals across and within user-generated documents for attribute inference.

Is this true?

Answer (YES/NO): NO